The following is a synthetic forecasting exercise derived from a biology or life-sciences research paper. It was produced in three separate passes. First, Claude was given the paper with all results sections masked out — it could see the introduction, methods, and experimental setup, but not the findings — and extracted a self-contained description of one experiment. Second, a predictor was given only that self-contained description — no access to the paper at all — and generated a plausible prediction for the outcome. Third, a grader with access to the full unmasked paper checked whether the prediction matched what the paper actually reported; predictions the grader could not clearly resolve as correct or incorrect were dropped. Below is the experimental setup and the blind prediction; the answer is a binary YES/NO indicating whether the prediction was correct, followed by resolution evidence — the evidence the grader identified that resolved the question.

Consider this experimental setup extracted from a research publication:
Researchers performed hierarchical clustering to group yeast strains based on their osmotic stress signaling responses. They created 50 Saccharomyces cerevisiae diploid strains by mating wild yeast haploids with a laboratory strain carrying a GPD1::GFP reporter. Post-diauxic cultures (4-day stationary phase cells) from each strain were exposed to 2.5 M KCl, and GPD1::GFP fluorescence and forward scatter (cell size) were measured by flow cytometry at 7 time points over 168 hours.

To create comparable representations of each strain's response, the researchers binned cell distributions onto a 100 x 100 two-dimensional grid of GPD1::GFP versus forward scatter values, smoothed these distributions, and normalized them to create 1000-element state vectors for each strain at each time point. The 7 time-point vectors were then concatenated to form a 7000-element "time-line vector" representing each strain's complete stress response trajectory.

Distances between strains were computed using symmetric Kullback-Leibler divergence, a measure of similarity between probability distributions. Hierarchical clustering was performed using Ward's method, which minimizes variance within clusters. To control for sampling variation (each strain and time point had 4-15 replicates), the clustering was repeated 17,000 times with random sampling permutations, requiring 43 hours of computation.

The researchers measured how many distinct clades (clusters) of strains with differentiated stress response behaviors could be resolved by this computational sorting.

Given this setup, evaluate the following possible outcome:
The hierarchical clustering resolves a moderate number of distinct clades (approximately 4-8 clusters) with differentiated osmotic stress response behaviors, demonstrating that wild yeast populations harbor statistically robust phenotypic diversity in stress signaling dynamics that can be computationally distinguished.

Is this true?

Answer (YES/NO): YES